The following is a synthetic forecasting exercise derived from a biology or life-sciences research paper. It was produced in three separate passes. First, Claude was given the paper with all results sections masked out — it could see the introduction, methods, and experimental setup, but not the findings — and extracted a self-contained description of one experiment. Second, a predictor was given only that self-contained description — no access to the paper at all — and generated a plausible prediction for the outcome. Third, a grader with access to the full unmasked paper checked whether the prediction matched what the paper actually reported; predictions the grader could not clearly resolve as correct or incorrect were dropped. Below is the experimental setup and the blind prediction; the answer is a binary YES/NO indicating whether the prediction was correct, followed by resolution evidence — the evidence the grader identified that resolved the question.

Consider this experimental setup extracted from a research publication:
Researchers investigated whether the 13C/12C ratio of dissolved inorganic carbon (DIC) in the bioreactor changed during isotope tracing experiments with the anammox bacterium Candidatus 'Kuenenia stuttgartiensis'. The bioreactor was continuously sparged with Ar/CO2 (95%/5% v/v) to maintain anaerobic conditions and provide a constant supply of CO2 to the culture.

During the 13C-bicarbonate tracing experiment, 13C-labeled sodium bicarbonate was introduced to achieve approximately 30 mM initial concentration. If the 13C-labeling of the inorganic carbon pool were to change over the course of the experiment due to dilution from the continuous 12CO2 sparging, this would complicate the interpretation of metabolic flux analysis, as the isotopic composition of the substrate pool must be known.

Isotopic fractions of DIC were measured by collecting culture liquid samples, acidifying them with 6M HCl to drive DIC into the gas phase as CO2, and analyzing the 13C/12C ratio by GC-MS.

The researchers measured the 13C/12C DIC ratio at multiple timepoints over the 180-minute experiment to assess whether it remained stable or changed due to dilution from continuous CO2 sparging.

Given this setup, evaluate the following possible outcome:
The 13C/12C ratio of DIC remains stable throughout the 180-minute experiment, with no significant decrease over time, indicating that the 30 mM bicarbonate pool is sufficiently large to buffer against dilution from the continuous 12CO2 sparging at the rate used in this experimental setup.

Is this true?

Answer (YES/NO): YES